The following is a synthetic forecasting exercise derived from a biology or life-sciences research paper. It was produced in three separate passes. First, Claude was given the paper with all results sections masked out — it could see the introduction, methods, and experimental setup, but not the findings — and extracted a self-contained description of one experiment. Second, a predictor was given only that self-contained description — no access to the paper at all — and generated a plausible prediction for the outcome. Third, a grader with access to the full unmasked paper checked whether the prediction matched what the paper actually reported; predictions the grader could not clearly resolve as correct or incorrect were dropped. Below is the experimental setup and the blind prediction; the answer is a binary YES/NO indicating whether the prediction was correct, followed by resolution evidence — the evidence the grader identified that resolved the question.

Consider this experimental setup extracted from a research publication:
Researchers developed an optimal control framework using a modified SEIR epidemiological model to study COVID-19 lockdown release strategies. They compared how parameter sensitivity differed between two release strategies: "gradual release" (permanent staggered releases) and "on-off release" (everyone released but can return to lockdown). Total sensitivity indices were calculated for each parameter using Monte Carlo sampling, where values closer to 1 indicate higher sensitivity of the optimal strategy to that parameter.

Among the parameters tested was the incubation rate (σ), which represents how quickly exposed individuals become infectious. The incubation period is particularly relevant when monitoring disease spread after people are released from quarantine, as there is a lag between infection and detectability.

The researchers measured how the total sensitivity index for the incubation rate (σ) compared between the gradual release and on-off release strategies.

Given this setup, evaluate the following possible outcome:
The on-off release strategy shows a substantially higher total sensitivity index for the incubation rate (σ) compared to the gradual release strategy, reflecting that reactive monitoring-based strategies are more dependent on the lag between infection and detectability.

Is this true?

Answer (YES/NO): YES